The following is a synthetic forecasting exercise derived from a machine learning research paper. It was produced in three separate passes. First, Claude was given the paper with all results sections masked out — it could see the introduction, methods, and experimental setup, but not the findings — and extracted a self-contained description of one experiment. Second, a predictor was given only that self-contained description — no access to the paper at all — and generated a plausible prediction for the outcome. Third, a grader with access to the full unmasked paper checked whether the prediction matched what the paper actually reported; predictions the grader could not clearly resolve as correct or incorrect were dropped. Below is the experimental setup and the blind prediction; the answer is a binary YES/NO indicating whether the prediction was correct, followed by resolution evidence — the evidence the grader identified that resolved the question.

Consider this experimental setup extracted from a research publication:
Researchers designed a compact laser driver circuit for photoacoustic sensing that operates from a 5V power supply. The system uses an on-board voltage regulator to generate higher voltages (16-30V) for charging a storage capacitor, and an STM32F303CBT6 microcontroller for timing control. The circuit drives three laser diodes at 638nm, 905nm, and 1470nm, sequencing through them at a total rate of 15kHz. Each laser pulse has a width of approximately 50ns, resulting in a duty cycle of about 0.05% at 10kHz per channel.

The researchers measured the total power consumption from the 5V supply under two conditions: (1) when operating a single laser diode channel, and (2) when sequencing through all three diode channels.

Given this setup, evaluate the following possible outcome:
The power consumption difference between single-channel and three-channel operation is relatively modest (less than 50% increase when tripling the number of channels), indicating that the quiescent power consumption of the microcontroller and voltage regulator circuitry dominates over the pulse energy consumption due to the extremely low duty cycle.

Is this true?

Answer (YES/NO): YES